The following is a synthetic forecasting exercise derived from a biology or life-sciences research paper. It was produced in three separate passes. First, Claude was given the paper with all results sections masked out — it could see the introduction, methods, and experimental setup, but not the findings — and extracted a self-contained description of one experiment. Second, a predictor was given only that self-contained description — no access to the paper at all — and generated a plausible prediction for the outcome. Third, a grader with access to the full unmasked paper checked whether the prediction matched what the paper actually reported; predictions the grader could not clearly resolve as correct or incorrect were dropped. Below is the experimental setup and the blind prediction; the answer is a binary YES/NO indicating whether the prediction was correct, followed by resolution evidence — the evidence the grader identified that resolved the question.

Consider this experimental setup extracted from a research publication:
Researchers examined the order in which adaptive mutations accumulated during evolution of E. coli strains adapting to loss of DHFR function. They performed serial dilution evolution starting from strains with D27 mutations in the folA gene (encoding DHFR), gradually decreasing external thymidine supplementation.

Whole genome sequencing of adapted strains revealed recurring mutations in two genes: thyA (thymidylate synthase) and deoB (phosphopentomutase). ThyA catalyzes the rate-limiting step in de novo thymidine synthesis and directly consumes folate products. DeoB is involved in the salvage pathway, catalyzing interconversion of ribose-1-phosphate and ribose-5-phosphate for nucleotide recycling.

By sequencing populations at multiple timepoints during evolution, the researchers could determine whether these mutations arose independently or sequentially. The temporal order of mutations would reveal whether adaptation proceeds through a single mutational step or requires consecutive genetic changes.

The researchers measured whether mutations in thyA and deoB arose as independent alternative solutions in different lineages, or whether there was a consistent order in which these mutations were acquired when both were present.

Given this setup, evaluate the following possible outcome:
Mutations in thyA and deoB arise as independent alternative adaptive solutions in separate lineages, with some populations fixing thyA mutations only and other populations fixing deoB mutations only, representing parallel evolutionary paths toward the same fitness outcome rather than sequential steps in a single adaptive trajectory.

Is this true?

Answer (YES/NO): NO